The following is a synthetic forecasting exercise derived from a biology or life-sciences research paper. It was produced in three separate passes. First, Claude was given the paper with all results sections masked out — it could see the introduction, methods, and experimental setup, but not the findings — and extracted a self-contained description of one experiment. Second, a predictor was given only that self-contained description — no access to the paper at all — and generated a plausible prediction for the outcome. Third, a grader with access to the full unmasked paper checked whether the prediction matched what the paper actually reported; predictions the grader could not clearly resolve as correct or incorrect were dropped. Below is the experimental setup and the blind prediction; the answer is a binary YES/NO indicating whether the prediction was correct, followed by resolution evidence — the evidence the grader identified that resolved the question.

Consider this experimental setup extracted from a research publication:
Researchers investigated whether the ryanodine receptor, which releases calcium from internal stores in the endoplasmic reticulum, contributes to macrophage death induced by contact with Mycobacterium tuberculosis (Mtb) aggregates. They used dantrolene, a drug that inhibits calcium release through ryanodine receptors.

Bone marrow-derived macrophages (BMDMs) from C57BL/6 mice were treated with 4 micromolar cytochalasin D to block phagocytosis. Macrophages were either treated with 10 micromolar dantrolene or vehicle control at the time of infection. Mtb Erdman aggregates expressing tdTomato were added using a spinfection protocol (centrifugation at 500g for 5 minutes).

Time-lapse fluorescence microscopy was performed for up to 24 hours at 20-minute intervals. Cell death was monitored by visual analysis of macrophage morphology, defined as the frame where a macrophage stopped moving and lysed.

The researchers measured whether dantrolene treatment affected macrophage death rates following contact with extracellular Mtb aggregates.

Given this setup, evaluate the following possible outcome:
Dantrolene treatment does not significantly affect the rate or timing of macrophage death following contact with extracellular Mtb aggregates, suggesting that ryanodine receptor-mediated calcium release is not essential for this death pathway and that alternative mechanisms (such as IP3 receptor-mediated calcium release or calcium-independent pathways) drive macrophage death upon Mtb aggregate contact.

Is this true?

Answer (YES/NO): NO